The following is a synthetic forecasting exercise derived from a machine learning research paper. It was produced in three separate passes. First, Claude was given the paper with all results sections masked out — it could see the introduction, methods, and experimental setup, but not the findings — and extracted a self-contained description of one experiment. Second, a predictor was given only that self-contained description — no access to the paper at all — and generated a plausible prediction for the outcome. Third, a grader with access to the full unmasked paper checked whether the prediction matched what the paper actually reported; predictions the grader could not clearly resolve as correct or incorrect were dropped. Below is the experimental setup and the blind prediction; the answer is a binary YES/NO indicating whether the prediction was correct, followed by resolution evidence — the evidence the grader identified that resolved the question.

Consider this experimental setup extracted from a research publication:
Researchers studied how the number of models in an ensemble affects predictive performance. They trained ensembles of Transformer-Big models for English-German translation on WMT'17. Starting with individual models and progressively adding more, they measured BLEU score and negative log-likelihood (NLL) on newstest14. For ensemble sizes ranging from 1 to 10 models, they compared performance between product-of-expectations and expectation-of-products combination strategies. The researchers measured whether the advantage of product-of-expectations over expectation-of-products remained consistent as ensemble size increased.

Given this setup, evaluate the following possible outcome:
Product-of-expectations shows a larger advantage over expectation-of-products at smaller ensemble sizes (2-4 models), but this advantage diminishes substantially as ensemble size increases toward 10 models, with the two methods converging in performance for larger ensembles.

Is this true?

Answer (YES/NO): NO